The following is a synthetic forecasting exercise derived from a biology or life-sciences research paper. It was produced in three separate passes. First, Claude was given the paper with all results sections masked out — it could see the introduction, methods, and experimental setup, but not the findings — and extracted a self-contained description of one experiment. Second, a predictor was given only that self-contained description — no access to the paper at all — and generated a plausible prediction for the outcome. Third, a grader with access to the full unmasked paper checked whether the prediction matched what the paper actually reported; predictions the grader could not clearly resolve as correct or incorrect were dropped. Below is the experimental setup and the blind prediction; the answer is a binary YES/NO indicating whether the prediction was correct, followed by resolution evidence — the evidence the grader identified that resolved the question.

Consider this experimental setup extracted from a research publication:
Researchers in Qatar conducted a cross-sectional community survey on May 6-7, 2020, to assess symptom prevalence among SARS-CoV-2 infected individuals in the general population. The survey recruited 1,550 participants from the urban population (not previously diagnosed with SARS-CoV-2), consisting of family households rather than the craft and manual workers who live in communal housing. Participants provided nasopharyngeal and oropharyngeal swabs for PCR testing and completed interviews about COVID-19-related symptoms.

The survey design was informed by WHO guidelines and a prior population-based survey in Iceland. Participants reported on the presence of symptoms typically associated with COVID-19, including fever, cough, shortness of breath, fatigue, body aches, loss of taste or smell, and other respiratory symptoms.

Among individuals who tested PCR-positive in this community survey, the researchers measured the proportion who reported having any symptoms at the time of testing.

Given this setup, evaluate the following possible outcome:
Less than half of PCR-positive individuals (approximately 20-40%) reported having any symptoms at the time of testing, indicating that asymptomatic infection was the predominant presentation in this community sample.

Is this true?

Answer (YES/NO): NO